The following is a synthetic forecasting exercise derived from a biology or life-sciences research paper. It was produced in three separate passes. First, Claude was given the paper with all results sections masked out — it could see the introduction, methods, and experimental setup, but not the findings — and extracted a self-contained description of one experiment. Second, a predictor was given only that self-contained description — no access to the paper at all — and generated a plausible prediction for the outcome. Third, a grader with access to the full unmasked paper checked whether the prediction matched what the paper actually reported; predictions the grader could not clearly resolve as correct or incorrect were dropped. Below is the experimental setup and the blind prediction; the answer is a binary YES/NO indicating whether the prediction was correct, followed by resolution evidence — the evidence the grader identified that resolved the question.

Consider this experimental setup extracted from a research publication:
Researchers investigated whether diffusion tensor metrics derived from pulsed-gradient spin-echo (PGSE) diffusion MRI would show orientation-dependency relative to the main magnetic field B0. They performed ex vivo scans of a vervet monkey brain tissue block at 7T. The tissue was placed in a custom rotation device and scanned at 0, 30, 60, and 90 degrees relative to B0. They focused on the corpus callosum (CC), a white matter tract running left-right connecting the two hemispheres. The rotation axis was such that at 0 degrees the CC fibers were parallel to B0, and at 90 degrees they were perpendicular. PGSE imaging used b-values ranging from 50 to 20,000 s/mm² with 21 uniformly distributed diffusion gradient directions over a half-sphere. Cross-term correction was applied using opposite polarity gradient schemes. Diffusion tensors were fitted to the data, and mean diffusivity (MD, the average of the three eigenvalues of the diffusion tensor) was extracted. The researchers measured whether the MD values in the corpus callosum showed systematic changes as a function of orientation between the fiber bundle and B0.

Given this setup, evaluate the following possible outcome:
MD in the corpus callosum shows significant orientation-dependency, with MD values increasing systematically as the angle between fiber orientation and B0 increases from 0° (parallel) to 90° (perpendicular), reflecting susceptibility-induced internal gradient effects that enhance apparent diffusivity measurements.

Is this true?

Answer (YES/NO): NO